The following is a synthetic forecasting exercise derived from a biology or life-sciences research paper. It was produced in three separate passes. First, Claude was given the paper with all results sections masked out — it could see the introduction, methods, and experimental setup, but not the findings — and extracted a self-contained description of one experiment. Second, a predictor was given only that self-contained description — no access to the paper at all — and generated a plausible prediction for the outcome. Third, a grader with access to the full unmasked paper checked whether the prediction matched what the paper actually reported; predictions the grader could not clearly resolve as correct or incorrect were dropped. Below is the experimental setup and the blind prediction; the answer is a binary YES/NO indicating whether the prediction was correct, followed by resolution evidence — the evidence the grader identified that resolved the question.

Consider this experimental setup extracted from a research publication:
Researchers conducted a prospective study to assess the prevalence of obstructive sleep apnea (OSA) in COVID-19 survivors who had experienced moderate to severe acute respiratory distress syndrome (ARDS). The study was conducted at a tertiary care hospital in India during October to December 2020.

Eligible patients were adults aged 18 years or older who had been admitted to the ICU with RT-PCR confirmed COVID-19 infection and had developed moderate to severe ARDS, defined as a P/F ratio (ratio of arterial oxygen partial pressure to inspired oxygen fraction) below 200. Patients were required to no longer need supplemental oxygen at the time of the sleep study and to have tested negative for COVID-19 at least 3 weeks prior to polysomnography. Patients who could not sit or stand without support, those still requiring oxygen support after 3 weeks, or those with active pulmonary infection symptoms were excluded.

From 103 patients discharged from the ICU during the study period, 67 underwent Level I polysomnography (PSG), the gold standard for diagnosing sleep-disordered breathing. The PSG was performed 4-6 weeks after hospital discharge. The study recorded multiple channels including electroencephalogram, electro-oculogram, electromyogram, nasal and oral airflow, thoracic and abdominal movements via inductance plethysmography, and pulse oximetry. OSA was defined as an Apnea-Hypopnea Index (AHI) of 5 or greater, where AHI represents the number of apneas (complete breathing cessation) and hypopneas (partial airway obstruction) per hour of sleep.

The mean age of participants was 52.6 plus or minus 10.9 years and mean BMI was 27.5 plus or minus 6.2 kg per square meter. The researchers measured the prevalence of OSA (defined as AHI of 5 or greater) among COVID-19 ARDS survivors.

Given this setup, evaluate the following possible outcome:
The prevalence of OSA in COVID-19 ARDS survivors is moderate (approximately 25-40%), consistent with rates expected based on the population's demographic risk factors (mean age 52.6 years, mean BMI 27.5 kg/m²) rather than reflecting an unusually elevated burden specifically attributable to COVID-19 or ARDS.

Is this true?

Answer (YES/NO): NO